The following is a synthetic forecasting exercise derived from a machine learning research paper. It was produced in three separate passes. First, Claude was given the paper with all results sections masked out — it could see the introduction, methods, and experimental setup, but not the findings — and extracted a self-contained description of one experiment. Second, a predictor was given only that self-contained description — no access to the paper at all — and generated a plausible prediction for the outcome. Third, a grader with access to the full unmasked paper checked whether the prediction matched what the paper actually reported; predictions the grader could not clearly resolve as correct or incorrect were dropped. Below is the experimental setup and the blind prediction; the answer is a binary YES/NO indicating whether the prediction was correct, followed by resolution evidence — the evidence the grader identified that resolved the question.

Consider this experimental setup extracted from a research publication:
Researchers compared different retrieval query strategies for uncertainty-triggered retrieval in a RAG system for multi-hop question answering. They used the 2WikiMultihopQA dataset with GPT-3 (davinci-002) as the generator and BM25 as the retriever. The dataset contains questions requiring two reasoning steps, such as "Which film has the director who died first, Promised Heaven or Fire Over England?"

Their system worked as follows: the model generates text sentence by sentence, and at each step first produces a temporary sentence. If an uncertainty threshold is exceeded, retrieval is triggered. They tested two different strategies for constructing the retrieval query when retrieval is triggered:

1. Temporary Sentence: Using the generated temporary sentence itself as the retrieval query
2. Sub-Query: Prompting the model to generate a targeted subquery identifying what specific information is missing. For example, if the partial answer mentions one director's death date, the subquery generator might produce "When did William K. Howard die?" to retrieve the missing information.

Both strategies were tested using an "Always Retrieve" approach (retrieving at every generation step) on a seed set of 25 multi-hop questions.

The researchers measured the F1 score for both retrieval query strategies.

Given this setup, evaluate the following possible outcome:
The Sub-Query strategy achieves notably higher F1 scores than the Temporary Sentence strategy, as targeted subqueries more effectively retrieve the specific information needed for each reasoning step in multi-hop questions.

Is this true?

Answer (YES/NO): NO